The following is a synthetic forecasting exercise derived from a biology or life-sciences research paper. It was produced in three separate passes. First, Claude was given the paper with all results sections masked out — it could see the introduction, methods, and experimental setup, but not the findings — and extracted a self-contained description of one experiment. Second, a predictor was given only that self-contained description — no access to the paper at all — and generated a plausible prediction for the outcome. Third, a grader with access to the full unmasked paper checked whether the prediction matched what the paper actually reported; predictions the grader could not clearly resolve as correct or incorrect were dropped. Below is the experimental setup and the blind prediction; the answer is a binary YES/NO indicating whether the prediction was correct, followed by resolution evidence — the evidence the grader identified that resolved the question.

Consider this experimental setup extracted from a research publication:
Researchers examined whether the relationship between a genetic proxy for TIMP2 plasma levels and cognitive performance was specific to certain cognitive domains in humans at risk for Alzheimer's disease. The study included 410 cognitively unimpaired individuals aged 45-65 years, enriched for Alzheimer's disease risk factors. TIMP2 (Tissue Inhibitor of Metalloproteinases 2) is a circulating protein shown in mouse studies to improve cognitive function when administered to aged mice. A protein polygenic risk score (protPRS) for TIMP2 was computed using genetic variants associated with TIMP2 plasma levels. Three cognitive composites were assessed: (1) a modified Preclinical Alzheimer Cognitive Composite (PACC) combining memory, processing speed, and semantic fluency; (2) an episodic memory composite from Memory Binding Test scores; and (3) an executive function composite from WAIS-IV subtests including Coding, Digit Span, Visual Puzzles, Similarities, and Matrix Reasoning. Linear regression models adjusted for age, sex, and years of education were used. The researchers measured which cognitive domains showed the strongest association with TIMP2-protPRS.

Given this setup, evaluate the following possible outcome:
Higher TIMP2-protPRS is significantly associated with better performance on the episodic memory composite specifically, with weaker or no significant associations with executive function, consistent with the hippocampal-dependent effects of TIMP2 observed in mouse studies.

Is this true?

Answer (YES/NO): NO